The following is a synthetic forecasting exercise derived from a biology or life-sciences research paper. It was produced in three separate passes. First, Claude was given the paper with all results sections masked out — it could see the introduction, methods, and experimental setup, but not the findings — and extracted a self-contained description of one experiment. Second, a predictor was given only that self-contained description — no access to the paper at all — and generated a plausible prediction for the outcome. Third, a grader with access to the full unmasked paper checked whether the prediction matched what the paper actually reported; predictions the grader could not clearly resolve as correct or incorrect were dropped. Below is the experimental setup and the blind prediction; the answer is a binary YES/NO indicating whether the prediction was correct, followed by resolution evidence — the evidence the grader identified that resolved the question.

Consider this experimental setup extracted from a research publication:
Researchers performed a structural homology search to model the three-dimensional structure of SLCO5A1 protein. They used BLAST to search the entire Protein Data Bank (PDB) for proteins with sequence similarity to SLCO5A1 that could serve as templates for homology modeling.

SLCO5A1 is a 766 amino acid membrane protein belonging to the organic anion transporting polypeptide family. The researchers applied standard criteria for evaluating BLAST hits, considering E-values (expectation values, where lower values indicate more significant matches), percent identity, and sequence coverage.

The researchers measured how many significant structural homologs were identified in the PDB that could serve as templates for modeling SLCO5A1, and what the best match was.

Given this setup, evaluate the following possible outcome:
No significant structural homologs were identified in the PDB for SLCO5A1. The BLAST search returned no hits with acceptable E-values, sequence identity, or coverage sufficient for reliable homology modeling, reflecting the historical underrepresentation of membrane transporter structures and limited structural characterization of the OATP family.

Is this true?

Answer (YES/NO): NO